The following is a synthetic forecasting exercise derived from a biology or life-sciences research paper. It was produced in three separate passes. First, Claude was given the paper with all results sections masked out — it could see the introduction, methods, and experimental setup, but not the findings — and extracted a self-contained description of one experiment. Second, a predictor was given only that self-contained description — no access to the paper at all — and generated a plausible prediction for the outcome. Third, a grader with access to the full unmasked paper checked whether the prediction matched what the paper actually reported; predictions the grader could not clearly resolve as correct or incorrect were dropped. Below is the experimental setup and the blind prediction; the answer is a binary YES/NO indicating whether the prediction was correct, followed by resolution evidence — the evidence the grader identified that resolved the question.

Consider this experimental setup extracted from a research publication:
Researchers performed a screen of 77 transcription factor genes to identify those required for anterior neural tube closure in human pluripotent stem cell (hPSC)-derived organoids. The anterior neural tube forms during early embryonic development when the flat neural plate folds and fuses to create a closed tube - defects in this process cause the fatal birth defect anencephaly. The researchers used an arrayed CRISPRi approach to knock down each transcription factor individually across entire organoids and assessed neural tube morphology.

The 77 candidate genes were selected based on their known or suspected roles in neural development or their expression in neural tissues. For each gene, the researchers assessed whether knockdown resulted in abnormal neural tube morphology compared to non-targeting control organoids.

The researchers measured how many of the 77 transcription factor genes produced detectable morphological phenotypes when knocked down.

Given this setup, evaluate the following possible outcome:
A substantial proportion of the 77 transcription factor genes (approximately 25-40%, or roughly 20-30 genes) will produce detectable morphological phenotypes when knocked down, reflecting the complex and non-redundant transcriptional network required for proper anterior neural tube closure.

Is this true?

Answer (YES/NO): YES